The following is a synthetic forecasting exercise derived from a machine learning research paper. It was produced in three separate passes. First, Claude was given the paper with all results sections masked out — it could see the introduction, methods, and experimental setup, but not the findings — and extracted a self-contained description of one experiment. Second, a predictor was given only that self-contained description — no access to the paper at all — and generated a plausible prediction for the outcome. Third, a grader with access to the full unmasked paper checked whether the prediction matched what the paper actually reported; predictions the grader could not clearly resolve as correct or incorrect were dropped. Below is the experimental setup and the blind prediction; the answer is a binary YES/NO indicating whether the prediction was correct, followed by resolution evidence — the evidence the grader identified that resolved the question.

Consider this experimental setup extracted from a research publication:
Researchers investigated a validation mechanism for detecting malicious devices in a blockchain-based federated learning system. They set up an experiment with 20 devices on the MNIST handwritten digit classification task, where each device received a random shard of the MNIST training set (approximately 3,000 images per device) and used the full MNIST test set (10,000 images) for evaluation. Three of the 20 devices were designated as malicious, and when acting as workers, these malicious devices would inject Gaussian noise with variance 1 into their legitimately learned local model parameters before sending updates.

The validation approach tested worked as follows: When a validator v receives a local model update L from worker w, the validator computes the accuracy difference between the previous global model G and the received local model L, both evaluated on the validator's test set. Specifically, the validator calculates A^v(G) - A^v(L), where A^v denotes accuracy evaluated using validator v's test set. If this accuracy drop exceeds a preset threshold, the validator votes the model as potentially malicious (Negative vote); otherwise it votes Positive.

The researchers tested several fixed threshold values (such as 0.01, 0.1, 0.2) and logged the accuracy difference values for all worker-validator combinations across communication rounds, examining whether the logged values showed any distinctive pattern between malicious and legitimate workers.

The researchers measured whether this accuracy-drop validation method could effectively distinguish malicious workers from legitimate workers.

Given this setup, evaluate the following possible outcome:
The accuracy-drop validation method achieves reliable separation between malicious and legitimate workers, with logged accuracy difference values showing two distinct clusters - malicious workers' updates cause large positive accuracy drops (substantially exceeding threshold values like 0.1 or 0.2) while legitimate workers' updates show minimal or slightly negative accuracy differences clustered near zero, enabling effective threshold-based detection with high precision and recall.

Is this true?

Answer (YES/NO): NO